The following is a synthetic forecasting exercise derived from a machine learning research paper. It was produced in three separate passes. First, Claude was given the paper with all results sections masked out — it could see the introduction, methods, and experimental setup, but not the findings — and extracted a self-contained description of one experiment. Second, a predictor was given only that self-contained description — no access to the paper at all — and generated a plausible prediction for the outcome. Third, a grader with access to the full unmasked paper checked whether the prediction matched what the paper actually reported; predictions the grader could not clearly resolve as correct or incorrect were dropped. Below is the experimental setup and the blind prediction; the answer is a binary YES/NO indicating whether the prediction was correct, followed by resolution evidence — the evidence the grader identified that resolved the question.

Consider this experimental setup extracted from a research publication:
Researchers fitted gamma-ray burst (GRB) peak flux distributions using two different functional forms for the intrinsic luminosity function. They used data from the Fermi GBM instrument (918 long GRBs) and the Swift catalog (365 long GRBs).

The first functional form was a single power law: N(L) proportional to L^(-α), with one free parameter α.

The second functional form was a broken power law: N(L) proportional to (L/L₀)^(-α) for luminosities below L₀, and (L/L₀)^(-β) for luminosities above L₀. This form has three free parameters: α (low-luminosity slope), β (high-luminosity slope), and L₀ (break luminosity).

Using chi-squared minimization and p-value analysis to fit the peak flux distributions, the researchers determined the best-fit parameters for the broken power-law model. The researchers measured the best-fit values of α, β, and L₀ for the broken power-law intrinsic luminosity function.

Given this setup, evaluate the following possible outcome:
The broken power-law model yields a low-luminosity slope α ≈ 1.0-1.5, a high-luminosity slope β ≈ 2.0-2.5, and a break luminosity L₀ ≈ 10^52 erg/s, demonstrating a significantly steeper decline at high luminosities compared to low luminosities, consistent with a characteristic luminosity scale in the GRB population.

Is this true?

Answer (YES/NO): NO